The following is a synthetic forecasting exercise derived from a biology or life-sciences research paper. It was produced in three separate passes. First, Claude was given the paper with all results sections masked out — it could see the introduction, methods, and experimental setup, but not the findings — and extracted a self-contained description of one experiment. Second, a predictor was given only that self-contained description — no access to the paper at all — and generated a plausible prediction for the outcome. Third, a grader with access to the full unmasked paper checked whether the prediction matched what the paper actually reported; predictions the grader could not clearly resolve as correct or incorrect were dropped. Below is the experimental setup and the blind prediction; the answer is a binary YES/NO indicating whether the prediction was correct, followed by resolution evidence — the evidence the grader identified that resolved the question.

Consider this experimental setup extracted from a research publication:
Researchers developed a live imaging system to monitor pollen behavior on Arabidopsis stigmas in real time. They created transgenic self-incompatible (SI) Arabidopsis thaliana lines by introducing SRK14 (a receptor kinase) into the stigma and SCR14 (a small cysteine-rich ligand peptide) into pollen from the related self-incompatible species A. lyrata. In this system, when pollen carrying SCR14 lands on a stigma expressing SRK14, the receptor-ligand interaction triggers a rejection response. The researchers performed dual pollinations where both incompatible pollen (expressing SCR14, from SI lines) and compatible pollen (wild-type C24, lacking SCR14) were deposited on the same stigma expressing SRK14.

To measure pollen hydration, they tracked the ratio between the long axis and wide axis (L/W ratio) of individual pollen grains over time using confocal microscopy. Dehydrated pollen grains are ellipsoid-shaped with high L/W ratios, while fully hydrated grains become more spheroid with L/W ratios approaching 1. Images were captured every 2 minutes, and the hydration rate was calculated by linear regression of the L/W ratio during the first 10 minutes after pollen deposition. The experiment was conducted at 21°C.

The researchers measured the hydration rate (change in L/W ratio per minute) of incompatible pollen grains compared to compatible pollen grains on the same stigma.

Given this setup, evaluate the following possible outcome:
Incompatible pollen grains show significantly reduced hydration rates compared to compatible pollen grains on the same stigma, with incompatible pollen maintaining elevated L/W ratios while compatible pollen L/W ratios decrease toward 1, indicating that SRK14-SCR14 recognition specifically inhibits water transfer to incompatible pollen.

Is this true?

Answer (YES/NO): YES